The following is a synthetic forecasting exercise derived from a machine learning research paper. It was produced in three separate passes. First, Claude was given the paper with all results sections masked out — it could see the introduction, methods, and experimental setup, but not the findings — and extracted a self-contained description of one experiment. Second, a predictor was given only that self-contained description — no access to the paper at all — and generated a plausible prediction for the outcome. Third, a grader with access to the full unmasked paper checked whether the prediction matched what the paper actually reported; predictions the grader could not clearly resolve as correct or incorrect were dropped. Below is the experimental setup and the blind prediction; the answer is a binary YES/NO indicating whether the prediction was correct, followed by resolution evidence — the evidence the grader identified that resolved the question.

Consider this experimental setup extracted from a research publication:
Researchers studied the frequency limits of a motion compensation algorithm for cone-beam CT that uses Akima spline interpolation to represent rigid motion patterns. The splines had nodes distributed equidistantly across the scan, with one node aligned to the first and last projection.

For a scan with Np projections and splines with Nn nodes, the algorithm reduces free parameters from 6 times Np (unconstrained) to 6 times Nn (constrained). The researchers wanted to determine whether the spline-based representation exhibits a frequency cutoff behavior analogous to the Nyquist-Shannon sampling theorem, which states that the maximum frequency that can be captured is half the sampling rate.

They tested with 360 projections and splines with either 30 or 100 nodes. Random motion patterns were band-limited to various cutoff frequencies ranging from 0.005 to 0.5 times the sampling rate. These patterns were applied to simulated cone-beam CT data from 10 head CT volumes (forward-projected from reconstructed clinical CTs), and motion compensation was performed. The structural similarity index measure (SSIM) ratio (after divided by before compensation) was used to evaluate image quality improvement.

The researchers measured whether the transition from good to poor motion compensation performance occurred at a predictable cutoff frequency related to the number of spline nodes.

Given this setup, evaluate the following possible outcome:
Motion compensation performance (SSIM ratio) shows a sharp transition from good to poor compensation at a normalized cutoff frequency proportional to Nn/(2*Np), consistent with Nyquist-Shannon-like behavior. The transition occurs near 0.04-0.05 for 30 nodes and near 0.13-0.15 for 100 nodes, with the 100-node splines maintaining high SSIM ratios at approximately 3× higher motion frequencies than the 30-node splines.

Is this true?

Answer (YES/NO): YES